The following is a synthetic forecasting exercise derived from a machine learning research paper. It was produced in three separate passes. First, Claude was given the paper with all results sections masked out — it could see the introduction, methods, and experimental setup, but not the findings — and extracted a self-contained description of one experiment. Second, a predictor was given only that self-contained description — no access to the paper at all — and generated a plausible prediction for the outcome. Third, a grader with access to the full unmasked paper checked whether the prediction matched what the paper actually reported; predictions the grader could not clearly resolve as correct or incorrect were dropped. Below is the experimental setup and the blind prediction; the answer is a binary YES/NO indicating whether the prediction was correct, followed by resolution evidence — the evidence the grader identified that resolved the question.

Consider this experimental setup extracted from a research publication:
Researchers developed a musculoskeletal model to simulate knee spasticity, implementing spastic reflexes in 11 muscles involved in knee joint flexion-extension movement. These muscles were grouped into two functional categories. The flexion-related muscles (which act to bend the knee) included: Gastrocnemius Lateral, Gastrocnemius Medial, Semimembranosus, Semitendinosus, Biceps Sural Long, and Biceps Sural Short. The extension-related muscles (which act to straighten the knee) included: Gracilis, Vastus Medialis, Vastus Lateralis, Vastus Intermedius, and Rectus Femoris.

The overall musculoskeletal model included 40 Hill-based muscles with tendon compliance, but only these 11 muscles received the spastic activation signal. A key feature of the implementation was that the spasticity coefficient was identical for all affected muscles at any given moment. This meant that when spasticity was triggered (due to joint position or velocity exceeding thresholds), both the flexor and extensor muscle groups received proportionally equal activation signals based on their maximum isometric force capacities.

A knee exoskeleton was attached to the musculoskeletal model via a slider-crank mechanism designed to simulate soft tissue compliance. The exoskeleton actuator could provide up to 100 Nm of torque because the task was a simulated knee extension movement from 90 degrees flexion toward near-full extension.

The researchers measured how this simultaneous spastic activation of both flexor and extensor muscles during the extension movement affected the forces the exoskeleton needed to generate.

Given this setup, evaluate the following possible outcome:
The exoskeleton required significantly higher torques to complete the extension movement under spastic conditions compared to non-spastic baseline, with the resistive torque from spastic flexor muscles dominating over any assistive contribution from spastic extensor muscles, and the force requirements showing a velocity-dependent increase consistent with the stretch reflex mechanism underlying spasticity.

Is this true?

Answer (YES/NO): NO